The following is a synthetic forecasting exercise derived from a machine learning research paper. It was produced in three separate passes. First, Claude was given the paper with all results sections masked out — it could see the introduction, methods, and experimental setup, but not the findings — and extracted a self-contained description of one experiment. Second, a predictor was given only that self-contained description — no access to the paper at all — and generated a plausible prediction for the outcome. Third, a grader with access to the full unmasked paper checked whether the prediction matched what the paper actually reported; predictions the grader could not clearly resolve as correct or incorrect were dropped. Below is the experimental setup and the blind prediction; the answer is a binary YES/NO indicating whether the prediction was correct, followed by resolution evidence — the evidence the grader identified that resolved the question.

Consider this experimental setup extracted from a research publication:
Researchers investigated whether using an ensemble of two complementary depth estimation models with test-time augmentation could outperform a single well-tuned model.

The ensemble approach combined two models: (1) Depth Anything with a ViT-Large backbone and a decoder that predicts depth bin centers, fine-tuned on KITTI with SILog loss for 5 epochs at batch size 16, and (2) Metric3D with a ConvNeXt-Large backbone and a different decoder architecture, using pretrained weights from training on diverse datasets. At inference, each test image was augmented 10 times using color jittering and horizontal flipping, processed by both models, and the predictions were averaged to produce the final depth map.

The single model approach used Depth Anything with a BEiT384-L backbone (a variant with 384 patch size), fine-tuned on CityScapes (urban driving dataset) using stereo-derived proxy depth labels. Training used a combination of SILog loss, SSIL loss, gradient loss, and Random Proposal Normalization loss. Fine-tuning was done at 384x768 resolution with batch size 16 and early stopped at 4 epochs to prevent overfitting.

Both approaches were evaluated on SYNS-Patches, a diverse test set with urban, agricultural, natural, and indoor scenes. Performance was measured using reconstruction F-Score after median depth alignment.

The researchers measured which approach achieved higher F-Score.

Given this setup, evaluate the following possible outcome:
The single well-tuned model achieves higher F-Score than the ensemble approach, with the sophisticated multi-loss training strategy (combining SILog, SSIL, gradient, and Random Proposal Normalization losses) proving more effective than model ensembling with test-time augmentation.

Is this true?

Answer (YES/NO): YES